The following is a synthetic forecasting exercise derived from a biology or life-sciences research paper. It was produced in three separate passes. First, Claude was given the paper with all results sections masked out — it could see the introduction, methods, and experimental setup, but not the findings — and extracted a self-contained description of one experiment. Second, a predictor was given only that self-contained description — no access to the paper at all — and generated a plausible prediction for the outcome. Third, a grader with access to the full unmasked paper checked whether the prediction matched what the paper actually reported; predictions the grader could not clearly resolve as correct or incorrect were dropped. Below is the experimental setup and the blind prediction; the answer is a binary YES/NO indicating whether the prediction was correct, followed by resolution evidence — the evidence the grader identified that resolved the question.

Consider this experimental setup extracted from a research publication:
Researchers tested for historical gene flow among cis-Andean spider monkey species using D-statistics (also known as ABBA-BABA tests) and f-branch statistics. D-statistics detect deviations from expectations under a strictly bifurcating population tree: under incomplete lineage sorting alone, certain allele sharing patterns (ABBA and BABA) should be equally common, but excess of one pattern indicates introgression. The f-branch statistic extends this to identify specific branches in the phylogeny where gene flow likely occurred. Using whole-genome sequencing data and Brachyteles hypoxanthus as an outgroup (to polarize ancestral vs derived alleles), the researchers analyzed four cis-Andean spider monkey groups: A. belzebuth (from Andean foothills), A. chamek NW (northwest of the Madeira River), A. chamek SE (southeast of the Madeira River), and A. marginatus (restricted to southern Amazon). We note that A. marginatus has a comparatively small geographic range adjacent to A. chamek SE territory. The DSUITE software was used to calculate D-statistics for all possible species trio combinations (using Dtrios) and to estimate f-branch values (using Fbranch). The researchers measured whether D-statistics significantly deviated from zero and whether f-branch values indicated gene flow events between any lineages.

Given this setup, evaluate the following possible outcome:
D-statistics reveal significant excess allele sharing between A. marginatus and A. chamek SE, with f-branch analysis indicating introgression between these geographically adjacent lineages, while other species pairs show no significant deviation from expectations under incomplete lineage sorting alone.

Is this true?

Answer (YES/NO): NO